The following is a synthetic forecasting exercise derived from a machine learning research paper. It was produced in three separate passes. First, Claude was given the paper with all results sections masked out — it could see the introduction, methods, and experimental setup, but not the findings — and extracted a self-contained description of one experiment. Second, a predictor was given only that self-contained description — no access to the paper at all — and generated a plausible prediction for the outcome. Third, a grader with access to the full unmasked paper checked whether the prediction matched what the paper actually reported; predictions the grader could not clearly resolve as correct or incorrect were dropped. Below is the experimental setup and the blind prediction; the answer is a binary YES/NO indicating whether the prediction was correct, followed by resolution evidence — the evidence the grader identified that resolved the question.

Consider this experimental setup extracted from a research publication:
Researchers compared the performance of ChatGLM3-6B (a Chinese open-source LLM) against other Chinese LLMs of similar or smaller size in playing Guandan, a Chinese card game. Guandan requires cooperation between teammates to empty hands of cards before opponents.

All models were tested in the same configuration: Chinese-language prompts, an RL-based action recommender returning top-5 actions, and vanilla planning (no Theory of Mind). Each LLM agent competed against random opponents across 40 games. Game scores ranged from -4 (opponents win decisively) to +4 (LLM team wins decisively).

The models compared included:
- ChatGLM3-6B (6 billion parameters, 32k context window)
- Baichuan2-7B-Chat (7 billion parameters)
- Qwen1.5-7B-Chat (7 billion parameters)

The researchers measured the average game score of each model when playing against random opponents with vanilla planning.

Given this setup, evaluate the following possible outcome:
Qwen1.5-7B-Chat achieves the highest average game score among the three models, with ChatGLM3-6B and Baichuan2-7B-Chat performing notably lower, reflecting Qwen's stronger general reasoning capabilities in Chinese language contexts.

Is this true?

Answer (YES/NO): NO